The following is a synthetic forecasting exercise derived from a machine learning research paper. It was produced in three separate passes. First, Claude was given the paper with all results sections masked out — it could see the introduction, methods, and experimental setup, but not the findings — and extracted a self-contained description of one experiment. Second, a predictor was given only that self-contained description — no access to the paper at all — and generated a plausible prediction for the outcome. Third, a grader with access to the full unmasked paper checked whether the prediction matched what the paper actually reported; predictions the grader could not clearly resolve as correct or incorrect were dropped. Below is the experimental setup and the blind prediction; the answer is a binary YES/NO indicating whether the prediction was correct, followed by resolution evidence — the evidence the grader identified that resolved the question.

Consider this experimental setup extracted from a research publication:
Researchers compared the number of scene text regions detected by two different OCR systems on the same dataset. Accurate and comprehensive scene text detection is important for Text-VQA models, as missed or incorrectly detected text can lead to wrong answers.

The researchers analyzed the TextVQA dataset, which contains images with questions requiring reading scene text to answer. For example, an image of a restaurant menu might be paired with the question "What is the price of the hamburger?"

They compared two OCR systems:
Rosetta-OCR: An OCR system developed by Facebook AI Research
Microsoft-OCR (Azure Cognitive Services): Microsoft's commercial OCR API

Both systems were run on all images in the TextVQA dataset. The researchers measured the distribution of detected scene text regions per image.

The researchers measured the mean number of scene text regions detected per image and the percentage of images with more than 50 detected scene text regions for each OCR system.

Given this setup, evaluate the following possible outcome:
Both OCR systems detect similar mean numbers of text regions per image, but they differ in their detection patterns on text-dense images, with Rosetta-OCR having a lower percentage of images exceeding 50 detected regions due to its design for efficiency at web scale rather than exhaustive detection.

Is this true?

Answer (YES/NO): NO